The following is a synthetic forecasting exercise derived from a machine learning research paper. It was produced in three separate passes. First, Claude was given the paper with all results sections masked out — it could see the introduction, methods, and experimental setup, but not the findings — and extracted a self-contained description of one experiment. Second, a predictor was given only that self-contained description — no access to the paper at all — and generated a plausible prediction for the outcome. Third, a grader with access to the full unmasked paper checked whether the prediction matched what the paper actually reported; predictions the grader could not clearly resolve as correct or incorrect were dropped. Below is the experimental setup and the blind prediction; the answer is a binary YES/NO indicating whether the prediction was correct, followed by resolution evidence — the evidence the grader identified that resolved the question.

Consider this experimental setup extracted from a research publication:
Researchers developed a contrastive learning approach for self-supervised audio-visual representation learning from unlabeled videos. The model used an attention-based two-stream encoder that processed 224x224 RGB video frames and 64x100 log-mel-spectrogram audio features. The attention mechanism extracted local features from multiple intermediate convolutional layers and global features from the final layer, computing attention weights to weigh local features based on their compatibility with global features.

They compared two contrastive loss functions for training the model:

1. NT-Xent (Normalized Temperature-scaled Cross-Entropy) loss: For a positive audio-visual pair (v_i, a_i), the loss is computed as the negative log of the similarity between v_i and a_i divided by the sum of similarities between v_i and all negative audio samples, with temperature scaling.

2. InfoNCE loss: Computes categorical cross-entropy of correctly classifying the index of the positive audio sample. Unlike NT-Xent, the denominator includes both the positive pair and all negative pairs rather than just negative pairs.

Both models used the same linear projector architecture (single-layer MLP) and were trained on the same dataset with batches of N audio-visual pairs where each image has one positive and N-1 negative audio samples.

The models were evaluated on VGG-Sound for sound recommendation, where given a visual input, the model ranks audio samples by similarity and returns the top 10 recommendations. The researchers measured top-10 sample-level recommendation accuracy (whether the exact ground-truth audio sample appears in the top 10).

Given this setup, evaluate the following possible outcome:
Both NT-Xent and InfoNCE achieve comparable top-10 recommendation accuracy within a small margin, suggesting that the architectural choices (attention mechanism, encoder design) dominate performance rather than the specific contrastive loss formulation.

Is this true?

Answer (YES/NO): NO